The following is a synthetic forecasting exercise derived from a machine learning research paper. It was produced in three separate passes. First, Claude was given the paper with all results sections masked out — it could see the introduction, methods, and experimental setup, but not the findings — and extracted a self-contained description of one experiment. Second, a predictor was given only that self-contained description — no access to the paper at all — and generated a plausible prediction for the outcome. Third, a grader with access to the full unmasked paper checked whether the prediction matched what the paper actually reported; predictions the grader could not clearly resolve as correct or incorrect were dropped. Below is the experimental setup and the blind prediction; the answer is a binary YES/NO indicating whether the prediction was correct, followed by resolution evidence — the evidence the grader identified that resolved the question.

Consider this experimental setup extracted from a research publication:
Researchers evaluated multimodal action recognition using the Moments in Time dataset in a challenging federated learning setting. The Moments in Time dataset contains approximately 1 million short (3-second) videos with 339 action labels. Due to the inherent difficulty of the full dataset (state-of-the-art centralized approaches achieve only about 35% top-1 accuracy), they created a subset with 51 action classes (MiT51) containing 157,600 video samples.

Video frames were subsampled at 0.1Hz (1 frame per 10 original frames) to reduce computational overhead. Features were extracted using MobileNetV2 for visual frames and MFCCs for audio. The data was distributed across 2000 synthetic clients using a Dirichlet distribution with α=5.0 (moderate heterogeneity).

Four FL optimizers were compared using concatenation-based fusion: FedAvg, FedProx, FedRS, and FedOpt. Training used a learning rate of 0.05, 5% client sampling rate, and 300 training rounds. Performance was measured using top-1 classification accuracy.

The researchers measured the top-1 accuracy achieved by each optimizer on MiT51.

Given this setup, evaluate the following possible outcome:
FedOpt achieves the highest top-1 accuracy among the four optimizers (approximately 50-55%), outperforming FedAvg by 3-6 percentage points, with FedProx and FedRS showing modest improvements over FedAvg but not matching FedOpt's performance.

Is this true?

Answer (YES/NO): NO